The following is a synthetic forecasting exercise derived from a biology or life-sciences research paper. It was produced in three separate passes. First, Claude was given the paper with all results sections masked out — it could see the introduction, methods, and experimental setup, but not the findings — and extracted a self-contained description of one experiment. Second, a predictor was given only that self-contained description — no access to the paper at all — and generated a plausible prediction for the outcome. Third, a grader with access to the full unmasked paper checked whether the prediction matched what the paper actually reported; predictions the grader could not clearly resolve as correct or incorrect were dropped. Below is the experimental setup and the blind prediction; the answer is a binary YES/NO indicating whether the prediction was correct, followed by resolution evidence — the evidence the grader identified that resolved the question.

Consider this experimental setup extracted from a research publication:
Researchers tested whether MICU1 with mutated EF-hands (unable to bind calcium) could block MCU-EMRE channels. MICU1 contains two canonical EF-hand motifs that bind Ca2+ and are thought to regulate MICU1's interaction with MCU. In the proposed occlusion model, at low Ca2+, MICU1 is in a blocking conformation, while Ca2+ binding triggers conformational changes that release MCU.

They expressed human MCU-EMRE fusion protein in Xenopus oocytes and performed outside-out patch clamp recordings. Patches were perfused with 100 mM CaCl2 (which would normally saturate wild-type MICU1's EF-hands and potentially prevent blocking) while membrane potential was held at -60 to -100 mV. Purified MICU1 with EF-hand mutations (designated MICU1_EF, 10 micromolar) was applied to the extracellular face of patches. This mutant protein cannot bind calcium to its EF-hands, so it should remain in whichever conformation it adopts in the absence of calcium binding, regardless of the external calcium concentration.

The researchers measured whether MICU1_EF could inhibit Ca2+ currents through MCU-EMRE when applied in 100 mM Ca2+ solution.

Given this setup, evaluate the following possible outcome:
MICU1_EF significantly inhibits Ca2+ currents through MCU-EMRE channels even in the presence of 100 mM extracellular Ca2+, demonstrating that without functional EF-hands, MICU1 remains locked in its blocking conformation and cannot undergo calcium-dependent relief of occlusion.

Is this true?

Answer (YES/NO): YES